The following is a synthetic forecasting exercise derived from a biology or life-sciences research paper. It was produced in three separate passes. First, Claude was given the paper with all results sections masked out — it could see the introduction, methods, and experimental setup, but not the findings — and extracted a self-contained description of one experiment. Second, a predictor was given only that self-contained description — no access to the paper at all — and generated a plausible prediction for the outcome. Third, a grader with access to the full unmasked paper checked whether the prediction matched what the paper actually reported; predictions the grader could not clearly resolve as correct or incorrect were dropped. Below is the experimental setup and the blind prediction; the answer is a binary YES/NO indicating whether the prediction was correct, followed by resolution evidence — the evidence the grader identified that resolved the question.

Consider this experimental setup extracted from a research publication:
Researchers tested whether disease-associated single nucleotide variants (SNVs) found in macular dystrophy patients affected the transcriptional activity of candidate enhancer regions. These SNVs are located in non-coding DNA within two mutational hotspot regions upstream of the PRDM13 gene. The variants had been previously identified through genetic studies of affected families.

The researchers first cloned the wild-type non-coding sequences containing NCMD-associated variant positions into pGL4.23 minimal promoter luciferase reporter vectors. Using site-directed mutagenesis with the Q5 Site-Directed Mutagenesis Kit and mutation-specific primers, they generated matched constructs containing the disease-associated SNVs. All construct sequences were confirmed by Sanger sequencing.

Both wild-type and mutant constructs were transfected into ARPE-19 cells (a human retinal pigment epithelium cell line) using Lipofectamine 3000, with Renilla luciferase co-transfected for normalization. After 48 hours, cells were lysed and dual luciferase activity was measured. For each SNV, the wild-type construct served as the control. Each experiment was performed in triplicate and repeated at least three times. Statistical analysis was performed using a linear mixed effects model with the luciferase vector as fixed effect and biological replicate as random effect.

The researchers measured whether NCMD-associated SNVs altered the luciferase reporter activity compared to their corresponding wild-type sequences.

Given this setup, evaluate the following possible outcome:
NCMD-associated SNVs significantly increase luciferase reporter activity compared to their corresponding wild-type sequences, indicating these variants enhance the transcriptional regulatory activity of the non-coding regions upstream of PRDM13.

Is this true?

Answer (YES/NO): NO